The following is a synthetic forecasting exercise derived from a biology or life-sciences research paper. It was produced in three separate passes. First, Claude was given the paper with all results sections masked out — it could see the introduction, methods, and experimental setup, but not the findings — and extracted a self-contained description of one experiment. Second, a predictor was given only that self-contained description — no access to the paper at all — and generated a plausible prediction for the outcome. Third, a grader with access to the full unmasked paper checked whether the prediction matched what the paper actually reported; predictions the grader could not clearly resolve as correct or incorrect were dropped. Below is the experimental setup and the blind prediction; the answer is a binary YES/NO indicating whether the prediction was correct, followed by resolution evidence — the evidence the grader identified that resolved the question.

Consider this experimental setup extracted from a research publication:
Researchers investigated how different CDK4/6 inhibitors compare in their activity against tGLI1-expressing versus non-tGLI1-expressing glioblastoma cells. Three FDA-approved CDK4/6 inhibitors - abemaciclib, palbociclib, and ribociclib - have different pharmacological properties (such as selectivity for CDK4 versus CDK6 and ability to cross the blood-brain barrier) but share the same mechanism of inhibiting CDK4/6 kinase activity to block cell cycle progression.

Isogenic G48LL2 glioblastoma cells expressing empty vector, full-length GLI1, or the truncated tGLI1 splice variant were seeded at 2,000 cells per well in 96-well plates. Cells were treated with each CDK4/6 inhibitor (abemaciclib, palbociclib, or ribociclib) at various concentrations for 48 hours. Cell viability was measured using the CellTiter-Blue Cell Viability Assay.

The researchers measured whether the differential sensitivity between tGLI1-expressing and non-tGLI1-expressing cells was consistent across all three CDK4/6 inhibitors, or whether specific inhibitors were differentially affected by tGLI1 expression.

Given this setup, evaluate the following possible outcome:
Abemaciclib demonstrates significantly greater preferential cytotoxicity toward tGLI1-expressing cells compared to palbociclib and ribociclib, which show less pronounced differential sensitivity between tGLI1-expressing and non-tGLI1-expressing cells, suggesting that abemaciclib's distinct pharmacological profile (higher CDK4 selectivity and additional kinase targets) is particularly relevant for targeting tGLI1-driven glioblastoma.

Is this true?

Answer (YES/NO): NO